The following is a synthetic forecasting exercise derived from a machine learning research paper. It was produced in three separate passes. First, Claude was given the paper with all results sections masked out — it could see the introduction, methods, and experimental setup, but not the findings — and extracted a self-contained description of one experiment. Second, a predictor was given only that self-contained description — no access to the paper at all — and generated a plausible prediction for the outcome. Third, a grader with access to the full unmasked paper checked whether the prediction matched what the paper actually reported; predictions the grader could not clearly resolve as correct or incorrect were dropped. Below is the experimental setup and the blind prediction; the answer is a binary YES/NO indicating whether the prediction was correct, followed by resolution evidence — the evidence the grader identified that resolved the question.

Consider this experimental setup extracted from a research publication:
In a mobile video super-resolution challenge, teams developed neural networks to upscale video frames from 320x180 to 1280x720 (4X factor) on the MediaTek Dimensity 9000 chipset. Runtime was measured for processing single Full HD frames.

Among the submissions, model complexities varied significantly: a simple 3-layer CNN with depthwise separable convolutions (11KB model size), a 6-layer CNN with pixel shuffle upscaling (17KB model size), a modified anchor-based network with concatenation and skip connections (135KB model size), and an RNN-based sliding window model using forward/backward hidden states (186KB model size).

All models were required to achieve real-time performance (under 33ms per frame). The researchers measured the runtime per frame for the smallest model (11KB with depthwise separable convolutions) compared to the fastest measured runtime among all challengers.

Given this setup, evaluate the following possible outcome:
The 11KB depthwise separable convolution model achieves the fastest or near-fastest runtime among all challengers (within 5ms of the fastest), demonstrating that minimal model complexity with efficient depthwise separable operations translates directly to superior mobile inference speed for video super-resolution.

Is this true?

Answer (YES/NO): NO